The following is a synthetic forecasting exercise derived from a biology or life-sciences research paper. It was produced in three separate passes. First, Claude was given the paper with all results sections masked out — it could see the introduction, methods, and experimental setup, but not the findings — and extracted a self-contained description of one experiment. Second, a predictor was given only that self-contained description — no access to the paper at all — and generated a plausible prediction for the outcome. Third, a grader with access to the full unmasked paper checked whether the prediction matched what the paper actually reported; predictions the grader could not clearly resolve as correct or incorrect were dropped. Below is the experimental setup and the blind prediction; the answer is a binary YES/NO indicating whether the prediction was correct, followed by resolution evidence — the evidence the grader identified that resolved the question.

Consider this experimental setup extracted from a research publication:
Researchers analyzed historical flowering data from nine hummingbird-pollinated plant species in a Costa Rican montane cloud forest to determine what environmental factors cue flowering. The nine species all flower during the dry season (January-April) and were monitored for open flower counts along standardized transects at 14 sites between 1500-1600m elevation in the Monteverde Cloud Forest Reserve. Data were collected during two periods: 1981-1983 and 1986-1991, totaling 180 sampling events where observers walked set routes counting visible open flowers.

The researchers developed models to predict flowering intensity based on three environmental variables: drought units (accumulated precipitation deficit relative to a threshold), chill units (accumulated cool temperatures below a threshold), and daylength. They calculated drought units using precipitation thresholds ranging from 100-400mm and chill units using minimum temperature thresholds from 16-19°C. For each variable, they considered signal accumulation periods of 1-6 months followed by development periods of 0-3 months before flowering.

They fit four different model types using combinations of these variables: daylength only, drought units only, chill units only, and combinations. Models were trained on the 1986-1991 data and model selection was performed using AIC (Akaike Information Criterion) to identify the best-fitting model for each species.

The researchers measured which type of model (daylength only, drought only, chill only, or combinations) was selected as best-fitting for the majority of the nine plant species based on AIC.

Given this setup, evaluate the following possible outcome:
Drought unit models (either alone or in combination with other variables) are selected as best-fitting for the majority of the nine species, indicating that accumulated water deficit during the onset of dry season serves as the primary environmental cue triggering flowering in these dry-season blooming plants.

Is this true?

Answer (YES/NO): YES